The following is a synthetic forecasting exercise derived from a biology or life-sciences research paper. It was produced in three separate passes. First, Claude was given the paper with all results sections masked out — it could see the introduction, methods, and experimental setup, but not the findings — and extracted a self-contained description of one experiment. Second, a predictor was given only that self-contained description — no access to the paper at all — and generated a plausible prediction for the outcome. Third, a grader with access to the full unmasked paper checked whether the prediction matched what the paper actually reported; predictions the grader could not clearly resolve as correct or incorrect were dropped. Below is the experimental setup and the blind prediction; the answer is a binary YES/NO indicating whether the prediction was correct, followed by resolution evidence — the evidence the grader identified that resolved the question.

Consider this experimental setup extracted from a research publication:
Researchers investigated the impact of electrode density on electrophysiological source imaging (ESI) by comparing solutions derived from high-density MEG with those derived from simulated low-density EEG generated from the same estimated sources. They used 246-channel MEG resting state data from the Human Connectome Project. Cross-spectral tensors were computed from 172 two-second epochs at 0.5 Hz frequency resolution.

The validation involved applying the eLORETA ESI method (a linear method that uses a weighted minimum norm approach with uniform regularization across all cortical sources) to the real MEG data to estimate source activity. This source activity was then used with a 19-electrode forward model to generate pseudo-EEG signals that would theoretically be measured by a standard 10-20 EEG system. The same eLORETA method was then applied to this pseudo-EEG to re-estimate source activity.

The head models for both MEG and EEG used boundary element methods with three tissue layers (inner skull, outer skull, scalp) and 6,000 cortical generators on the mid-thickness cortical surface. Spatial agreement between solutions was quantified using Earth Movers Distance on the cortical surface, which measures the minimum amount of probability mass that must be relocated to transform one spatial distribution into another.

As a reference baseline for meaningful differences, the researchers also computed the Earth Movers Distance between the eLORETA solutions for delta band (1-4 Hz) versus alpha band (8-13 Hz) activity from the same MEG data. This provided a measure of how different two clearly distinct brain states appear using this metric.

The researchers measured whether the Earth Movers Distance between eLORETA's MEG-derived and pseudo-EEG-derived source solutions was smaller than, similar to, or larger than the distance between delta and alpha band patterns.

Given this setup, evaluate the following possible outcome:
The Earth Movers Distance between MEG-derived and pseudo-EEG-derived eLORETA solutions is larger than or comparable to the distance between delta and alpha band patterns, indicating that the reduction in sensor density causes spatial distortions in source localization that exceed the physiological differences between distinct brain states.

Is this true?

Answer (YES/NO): YES